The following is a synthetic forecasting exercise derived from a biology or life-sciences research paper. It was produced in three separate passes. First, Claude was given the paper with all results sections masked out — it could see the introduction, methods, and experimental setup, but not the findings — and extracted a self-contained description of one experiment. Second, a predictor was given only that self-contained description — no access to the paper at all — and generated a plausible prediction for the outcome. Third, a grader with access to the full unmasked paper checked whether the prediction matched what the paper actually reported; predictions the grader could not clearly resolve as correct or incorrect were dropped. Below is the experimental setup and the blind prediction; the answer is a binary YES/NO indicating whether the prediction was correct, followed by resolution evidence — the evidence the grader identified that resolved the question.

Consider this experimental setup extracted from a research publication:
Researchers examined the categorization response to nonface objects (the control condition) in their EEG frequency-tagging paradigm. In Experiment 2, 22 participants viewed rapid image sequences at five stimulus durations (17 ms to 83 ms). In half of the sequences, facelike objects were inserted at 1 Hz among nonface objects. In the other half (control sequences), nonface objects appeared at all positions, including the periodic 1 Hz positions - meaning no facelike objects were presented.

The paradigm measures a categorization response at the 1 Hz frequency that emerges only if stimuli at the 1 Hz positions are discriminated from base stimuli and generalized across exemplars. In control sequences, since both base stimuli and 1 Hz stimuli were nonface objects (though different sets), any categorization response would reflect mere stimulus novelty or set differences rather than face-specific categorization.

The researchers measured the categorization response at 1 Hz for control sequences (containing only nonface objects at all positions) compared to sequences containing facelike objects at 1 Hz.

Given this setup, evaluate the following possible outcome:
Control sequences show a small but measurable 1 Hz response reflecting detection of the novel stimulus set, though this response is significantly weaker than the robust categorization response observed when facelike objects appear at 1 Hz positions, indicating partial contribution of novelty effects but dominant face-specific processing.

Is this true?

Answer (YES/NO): NO